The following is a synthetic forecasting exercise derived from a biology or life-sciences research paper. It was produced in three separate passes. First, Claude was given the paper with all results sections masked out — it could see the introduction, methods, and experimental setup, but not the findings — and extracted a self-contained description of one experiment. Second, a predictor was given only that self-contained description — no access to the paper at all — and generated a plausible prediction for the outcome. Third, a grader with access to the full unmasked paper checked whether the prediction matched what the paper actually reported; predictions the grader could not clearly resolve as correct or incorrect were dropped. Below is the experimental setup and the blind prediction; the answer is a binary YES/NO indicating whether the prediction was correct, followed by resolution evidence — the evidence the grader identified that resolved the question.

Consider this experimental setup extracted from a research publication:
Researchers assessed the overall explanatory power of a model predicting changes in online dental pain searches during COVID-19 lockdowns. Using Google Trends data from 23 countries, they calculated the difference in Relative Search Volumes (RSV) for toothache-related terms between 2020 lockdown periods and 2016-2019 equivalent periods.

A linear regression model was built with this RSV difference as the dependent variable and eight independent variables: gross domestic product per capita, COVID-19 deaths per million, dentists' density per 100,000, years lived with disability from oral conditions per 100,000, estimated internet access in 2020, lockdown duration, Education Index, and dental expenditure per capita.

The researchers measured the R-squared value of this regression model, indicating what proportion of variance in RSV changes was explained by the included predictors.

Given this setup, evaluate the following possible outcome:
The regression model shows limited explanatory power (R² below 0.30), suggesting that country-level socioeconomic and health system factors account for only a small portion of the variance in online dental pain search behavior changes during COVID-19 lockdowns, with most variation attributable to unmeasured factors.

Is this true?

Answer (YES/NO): NO